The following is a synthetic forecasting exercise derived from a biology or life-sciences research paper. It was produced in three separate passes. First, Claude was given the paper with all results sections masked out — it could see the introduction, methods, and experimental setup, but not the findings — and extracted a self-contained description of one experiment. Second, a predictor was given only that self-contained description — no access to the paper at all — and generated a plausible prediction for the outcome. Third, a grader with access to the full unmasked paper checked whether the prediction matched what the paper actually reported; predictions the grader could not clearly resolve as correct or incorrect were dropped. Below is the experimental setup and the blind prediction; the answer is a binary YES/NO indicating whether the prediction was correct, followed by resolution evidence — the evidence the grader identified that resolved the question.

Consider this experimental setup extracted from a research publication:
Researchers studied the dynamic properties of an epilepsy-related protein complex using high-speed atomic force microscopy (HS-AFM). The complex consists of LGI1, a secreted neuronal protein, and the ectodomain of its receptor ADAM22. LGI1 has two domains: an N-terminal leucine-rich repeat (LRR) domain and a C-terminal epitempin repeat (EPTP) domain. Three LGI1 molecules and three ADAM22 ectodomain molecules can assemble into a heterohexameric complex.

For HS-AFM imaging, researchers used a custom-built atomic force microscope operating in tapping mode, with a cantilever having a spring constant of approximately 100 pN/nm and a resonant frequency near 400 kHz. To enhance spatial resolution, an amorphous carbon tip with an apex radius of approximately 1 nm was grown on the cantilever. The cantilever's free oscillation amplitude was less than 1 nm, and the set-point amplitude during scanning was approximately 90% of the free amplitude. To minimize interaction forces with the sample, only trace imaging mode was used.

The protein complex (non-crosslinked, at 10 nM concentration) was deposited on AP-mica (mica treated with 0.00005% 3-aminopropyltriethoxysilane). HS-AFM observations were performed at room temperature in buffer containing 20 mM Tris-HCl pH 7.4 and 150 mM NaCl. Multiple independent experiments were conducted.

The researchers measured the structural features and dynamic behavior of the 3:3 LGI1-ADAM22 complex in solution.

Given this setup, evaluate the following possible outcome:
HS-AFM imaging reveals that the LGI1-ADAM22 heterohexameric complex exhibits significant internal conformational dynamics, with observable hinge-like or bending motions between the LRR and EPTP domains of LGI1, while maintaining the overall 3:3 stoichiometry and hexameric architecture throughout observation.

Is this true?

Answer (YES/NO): NO